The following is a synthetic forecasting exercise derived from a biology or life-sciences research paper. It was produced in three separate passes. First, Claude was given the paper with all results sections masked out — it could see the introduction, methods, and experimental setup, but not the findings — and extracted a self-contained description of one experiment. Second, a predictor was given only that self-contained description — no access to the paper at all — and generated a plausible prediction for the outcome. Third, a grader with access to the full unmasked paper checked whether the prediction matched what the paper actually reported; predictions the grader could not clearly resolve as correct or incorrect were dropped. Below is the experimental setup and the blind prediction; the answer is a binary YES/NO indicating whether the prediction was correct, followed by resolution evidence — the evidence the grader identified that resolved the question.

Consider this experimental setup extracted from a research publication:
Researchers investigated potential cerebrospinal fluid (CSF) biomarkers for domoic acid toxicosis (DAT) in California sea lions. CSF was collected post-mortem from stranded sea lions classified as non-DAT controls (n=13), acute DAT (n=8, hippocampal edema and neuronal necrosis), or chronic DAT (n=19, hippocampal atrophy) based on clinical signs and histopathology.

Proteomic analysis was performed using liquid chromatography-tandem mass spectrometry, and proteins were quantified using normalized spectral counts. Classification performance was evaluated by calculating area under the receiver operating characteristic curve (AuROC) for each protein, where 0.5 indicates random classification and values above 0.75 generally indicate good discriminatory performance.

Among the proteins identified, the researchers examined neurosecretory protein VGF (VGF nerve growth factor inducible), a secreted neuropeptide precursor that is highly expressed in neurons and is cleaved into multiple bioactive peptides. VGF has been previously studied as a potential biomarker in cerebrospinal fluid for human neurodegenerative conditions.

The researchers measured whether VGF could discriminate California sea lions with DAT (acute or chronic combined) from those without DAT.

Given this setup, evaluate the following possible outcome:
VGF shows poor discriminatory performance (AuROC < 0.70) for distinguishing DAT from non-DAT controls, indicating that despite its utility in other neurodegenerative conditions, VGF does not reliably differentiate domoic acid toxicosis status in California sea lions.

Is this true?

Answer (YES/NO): NO